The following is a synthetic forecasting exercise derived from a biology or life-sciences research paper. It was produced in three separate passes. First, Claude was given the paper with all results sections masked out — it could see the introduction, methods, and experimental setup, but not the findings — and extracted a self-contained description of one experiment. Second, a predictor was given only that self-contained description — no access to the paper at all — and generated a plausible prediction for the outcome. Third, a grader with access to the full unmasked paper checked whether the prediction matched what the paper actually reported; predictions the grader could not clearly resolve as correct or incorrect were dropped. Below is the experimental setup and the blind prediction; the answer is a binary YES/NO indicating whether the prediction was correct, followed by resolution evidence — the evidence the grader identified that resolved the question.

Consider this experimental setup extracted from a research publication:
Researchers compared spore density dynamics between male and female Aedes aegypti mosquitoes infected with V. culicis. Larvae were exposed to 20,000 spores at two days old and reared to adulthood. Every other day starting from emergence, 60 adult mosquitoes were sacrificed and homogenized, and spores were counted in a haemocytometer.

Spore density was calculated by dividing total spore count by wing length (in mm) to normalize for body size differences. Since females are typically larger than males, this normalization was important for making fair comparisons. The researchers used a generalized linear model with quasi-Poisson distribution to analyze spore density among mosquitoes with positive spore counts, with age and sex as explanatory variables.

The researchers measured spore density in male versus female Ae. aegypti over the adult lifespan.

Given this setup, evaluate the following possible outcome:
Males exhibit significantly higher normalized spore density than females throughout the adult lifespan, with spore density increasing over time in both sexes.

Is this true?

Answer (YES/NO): NO